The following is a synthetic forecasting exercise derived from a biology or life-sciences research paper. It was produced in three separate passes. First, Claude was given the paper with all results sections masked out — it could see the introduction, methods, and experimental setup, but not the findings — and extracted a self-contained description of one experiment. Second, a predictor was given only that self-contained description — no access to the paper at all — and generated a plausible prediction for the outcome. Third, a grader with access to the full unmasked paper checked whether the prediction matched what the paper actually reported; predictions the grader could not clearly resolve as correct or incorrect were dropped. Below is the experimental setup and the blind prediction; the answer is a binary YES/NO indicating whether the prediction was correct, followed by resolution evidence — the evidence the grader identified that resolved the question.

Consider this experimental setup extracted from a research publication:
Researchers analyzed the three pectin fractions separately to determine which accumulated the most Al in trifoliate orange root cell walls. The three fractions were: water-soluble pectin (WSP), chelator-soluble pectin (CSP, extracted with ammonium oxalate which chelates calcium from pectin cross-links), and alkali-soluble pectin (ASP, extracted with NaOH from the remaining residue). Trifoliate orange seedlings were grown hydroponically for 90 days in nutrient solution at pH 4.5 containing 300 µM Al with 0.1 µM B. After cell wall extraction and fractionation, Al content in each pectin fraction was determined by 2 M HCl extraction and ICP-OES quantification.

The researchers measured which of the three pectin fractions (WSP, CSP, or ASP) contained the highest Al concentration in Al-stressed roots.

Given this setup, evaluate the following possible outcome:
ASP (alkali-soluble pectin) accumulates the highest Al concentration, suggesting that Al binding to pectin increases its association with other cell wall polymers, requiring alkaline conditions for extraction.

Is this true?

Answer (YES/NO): YES